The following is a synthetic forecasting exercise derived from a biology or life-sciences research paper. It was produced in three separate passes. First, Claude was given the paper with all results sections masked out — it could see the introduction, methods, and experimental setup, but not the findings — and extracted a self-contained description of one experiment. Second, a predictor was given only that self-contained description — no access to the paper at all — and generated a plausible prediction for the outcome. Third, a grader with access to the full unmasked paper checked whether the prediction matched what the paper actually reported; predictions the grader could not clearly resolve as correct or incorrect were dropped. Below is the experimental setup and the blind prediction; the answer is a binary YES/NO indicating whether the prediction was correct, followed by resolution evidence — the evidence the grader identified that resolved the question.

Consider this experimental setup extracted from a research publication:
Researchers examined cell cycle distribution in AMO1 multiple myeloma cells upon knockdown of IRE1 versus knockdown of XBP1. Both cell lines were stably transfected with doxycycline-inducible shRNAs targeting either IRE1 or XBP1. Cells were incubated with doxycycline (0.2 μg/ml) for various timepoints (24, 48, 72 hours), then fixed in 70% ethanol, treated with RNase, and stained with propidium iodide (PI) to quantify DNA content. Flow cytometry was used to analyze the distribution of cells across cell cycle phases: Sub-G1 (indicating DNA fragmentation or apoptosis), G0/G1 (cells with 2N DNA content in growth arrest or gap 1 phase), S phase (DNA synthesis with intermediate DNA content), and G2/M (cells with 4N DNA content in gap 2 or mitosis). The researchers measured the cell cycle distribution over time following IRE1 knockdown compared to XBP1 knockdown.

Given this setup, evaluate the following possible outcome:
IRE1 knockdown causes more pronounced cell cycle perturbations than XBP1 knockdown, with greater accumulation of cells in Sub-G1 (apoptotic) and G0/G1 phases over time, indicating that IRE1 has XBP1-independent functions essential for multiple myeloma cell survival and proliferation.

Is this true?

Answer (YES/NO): YES